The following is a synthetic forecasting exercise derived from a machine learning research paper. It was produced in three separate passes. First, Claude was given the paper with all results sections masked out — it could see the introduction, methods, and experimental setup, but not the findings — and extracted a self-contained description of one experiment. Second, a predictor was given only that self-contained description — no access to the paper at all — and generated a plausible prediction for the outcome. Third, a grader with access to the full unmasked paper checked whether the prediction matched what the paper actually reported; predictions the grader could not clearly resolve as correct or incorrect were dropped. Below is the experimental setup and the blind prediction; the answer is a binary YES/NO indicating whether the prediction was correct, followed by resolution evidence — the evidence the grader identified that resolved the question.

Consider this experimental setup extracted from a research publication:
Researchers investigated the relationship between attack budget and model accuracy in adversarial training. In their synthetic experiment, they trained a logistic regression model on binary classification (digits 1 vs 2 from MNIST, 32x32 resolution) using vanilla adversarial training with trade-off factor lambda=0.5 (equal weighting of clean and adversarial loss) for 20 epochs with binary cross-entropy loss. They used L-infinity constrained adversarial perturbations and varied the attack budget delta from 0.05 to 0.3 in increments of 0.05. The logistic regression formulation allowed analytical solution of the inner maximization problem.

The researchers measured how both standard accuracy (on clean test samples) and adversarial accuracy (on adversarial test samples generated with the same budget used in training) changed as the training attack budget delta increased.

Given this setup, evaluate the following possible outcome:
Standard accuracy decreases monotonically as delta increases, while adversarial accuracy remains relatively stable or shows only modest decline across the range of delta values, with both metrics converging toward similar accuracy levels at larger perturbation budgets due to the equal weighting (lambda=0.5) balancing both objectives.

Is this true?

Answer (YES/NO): NO